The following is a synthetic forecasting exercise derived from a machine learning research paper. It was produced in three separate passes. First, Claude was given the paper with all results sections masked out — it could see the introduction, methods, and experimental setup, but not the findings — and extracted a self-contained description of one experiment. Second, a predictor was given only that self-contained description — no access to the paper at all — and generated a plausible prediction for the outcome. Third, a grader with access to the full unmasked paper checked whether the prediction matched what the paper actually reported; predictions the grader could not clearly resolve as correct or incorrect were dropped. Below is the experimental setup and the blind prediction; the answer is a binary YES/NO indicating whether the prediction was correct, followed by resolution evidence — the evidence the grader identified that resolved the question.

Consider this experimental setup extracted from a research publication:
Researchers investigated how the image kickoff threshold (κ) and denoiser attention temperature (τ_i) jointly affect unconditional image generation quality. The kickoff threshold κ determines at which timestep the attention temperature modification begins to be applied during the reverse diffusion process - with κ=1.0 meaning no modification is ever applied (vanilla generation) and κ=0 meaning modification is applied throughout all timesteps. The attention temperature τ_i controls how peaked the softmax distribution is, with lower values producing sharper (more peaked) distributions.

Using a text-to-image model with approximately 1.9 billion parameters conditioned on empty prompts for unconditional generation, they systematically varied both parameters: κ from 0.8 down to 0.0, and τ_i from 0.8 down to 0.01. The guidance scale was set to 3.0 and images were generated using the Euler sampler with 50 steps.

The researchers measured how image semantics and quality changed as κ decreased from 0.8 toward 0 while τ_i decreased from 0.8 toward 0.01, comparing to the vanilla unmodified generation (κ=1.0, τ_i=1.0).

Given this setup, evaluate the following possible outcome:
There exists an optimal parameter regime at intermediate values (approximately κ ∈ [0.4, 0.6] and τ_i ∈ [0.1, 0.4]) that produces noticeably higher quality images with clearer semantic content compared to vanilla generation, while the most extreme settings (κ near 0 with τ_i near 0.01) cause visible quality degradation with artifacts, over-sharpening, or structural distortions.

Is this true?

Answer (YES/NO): NO